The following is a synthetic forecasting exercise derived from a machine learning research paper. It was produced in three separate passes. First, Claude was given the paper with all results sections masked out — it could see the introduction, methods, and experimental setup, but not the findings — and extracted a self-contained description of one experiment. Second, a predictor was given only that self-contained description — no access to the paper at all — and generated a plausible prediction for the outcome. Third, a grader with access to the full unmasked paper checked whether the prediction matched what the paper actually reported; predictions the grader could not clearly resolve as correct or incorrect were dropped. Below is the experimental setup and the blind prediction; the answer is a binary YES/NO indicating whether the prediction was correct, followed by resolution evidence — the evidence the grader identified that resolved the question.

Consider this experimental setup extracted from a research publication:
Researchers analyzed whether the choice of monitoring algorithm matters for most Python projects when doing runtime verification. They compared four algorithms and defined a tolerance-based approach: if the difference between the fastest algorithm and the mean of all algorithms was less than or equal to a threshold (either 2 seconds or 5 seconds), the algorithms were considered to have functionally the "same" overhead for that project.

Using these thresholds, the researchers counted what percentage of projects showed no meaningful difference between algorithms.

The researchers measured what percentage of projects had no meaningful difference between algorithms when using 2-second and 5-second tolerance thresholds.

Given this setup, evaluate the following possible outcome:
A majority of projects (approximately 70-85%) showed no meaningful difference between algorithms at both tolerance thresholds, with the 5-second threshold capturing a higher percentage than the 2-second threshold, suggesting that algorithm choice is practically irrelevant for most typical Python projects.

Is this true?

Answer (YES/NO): NO